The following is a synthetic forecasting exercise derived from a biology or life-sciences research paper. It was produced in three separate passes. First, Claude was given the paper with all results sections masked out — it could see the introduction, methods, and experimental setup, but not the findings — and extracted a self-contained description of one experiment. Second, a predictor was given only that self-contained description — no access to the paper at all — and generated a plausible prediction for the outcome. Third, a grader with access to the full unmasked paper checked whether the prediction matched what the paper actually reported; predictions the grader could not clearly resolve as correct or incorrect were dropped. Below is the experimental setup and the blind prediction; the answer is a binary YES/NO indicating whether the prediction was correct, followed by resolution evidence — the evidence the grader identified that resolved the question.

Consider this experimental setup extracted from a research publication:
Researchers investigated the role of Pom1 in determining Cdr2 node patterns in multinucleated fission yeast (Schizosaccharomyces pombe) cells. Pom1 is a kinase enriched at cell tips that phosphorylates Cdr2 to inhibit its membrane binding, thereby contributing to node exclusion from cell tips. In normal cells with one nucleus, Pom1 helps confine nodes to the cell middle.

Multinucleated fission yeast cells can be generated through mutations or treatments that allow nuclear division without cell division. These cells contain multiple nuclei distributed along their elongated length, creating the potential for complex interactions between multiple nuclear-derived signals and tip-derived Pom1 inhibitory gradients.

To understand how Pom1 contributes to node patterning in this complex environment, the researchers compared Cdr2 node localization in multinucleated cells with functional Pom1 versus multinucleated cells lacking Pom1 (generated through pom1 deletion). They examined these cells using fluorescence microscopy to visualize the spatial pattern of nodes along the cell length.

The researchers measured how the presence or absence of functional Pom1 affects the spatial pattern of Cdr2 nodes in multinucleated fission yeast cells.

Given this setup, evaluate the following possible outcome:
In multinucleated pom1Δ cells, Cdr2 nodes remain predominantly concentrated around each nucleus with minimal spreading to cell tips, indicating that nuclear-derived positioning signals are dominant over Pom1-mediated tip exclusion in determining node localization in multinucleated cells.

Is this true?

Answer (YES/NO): NO